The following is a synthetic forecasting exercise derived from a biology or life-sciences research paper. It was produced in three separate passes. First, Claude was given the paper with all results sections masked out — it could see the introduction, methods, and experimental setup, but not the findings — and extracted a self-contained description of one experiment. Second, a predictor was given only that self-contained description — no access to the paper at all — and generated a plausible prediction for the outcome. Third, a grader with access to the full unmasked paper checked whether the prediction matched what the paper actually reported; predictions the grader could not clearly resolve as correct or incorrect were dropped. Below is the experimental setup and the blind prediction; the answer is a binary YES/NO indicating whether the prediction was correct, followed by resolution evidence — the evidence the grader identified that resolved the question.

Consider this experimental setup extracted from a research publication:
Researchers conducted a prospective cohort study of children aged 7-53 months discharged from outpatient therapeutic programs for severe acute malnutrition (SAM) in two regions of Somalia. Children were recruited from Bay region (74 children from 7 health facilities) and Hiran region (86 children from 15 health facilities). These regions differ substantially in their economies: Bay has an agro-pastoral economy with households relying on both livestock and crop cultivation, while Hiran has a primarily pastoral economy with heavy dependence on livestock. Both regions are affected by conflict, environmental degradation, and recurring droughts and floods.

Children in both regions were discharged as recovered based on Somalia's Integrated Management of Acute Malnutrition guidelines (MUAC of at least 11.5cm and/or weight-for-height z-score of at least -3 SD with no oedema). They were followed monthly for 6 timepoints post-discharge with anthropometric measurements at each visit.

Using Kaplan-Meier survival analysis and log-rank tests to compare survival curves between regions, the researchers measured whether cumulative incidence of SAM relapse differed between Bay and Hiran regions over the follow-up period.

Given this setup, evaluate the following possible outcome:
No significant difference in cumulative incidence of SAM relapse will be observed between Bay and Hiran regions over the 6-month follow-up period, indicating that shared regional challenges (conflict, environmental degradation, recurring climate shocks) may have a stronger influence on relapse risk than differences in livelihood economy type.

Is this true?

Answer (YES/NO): YES